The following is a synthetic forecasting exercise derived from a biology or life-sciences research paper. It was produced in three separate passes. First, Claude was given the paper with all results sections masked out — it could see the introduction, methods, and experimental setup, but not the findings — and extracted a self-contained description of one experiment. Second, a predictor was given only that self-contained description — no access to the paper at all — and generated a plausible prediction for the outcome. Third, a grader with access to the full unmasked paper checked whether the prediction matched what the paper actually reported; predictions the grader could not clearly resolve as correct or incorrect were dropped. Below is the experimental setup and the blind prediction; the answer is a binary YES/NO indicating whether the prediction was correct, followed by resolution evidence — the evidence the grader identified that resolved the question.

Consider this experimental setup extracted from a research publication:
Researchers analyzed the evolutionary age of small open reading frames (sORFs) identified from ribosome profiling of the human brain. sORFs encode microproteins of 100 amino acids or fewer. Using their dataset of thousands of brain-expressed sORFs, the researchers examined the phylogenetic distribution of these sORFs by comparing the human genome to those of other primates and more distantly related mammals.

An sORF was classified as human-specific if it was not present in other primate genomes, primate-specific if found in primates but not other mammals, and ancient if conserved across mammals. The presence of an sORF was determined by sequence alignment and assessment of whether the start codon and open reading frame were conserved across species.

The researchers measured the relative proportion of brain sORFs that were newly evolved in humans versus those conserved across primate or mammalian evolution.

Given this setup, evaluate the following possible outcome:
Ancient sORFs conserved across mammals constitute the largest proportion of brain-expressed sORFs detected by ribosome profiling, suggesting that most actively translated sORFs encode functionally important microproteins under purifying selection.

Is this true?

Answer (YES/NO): NO